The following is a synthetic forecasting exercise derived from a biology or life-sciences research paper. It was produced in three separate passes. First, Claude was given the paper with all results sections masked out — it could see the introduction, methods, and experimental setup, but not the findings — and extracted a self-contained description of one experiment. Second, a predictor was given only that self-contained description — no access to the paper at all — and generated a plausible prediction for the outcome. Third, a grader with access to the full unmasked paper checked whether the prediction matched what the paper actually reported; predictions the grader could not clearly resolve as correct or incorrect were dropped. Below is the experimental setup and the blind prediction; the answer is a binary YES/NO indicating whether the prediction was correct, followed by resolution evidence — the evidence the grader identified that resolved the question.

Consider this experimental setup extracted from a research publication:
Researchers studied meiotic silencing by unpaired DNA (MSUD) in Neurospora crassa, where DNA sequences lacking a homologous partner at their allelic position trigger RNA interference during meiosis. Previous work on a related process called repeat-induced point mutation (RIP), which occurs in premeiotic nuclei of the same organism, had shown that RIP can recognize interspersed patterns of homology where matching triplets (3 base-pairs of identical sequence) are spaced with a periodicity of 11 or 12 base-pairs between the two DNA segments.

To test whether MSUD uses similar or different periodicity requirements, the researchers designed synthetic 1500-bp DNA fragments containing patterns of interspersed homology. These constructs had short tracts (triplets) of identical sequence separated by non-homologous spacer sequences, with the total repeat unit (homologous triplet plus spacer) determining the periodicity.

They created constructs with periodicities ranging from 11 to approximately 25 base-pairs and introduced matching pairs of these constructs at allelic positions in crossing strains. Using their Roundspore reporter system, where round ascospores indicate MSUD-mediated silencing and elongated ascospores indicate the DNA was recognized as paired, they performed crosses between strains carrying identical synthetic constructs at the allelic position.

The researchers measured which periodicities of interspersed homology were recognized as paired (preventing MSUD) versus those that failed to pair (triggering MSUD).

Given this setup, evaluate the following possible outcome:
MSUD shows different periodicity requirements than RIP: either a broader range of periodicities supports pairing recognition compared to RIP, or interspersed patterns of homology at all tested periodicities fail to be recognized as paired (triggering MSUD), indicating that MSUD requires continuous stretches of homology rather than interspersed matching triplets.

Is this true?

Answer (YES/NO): NO